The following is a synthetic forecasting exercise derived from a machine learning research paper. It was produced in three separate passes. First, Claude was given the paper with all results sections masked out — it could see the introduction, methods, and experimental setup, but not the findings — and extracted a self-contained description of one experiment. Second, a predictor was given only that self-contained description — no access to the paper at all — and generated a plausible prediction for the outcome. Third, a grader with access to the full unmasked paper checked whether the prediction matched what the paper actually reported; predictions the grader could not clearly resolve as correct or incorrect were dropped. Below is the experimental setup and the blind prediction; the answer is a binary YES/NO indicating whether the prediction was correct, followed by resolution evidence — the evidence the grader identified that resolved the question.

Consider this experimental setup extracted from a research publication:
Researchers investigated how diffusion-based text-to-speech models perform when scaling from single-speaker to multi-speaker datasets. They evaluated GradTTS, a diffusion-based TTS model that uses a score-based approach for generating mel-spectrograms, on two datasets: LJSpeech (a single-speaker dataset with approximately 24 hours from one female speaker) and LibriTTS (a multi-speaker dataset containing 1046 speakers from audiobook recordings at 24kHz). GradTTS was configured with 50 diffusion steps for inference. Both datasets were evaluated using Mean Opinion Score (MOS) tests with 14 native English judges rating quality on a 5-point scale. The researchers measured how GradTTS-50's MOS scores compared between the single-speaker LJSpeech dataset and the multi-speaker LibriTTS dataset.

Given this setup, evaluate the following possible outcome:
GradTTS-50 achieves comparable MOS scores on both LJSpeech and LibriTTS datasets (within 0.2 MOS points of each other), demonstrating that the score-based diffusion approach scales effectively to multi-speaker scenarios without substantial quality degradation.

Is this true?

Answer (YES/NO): NO